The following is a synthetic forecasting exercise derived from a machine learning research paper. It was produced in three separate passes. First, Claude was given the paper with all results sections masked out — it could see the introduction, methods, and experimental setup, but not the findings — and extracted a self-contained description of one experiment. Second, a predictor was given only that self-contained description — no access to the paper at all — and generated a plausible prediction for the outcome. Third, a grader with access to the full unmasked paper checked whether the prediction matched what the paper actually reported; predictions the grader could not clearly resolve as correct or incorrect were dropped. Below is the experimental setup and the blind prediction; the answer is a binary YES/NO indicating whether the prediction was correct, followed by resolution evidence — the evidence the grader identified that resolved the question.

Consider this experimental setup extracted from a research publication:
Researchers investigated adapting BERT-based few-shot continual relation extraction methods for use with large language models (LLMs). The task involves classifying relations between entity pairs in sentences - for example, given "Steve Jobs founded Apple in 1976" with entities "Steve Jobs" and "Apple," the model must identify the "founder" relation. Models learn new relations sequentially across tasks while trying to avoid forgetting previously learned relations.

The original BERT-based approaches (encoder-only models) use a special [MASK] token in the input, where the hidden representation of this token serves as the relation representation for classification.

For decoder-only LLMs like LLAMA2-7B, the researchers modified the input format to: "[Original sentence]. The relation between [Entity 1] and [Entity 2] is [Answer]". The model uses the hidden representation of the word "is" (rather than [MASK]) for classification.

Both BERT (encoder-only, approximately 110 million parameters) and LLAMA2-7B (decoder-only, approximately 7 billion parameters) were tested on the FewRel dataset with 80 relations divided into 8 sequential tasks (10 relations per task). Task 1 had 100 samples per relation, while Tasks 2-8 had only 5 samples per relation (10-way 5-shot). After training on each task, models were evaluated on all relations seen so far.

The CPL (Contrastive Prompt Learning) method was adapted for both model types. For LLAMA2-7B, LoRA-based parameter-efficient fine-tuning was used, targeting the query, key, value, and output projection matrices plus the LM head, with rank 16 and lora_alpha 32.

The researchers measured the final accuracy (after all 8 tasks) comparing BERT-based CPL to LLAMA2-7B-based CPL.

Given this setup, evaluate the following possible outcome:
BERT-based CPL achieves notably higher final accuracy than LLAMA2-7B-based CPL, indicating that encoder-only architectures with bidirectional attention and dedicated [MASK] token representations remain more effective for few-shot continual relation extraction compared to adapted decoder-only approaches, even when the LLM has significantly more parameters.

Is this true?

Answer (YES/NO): NO